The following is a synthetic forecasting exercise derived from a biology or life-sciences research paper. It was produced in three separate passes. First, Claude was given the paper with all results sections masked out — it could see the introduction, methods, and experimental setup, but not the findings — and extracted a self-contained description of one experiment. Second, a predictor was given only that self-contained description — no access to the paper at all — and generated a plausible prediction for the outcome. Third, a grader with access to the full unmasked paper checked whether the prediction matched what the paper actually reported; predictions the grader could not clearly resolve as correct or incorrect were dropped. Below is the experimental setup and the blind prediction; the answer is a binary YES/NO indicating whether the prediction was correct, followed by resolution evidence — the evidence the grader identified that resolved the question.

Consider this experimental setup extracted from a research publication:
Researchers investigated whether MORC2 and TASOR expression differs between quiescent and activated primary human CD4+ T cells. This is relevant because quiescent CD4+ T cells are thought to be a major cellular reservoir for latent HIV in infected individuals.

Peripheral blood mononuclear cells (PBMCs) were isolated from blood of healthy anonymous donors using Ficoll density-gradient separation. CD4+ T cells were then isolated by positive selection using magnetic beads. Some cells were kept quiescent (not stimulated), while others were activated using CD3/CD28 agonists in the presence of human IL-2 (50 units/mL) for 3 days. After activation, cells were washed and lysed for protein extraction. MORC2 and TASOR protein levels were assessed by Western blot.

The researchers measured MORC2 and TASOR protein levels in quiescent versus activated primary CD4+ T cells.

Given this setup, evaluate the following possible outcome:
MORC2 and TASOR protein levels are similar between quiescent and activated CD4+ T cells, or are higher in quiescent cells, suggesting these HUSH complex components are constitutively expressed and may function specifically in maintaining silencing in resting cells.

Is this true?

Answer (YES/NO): NO